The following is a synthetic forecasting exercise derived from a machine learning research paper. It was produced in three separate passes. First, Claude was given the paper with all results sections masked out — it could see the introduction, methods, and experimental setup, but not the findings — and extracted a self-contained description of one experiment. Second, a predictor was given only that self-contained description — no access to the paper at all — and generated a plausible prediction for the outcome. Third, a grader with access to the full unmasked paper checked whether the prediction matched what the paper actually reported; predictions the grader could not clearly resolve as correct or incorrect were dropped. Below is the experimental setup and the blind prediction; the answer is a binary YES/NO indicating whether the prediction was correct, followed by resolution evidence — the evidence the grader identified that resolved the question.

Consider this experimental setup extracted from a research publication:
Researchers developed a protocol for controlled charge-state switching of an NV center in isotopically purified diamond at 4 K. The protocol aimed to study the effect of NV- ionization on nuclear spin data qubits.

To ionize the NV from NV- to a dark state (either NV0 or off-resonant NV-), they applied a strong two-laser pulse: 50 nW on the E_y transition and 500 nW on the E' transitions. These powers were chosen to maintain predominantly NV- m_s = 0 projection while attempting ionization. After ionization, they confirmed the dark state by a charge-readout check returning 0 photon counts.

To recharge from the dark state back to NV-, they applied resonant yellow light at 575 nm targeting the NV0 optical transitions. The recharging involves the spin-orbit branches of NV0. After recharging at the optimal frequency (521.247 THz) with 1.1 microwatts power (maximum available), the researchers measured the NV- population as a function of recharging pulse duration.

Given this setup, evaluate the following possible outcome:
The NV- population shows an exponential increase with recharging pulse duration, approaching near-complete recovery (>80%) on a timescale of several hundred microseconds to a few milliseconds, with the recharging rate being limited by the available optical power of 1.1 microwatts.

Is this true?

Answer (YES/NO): NO